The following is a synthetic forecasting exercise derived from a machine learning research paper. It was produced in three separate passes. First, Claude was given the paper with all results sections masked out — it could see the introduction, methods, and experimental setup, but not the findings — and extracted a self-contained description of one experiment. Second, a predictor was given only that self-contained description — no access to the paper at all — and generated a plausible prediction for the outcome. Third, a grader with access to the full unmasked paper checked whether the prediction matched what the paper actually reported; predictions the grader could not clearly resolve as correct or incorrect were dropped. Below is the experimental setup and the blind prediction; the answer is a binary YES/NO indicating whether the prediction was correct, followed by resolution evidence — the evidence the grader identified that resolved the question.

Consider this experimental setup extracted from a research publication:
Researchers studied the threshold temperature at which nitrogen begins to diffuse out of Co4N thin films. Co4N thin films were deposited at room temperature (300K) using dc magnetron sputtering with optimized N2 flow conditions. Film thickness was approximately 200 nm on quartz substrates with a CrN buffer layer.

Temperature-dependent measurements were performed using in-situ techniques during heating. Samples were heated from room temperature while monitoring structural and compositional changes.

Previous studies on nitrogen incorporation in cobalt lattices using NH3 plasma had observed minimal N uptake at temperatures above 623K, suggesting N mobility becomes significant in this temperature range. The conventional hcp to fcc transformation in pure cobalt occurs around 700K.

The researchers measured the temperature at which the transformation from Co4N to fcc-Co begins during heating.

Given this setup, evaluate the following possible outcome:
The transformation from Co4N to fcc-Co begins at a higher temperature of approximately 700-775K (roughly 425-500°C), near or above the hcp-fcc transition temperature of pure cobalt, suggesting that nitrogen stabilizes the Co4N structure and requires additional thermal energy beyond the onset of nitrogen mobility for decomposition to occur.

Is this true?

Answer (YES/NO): NO